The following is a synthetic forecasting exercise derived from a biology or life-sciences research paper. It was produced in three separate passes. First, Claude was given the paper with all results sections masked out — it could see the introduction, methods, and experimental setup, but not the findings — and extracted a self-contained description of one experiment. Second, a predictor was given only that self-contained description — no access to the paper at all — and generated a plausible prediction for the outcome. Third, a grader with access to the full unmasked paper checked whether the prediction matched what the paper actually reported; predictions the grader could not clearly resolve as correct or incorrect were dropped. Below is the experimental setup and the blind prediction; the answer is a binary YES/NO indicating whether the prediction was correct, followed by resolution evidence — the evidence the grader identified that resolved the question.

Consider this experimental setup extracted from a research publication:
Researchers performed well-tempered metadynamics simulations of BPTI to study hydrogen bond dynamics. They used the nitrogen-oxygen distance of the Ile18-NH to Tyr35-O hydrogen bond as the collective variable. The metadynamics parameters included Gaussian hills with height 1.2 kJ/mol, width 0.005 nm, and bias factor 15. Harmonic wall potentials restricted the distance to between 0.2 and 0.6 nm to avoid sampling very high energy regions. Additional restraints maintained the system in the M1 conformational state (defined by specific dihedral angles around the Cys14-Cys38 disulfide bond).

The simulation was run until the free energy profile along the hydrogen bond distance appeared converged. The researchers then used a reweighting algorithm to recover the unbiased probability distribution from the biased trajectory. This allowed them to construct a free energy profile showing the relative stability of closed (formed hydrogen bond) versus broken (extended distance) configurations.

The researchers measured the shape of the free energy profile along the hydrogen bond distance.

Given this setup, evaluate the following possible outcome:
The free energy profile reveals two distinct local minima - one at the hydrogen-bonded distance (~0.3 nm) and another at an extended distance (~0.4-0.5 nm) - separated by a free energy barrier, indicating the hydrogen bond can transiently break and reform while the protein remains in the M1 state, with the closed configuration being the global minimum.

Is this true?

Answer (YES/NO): NO